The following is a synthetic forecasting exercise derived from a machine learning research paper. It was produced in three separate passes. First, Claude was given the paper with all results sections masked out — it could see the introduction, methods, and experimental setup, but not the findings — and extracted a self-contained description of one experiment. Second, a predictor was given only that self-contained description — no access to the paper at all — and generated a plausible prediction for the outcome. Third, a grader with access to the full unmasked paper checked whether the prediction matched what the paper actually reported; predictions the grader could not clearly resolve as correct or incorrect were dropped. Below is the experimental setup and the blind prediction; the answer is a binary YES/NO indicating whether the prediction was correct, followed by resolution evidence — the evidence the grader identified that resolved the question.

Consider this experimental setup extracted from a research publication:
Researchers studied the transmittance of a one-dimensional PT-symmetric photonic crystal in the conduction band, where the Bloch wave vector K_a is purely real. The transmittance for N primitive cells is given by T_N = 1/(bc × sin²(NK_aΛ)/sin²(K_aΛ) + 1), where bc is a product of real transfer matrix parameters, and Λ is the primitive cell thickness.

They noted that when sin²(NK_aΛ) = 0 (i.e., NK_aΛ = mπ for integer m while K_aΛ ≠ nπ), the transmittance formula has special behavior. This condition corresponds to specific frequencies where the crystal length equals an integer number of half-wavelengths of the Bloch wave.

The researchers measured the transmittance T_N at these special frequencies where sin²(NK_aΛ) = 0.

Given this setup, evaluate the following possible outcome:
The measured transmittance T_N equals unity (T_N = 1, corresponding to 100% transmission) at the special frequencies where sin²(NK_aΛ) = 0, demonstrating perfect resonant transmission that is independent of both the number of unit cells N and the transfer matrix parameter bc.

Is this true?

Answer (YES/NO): YES